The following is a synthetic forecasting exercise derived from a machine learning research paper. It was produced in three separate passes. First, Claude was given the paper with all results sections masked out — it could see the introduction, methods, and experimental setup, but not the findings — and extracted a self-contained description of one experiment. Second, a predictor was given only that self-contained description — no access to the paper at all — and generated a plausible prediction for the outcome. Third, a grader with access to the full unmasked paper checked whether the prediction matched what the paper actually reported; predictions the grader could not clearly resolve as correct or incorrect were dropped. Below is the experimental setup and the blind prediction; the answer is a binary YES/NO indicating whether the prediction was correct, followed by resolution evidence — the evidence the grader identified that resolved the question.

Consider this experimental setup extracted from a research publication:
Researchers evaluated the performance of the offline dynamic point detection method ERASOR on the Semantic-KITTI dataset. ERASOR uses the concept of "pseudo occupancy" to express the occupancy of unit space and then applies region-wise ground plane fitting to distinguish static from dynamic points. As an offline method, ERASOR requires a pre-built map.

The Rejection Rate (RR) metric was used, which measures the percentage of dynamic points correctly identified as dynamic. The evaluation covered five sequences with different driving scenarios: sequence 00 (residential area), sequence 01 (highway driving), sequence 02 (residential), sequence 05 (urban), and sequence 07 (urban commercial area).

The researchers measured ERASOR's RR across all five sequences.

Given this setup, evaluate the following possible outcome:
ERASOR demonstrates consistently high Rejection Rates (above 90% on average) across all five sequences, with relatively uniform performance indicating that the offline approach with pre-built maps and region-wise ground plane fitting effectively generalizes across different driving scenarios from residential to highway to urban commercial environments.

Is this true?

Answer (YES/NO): YES